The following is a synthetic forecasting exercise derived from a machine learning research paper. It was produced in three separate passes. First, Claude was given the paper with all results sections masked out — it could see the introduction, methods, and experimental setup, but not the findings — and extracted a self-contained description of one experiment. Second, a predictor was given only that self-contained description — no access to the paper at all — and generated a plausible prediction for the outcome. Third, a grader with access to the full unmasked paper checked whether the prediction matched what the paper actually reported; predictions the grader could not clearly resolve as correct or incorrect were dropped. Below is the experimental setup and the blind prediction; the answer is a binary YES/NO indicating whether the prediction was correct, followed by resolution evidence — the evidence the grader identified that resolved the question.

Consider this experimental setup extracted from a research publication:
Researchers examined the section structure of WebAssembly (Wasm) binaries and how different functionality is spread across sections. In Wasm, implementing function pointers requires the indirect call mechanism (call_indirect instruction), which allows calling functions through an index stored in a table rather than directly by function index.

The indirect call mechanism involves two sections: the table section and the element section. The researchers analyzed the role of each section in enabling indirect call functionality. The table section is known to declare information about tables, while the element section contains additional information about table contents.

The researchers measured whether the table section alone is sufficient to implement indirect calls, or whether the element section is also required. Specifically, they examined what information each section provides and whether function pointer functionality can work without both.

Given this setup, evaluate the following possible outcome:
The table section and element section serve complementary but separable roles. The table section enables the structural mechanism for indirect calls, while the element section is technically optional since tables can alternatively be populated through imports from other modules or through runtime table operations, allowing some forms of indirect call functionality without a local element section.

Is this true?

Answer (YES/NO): NO